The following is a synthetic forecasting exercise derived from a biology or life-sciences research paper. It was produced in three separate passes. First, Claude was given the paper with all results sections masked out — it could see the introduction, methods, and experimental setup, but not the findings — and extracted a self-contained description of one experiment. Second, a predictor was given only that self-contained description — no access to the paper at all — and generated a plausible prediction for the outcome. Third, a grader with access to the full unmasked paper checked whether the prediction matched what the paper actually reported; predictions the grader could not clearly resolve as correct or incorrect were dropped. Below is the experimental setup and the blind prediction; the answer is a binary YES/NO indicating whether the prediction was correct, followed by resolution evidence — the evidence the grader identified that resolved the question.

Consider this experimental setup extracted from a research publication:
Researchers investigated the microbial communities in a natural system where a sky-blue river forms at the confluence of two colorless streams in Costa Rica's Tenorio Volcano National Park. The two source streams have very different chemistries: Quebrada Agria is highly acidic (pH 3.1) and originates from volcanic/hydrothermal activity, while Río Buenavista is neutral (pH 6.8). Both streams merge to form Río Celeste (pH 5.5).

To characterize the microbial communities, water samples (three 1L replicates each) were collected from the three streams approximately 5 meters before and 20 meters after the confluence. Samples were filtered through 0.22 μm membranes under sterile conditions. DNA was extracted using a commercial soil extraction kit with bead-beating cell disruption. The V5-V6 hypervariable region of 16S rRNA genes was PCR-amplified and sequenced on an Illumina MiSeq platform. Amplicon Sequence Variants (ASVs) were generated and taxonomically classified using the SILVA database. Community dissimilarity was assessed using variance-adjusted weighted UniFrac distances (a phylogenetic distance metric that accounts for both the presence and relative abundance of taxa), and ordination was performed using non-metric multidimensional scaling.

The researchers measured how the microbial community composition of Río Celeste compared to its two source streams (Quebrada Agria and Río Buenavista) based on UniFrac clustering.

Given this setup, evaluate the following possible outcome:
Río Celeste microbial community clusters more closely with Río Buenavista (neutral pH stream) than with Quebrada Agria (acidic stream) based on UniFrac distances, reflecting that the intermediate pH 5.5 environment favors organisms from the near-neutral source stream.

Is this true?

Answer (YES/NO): YES